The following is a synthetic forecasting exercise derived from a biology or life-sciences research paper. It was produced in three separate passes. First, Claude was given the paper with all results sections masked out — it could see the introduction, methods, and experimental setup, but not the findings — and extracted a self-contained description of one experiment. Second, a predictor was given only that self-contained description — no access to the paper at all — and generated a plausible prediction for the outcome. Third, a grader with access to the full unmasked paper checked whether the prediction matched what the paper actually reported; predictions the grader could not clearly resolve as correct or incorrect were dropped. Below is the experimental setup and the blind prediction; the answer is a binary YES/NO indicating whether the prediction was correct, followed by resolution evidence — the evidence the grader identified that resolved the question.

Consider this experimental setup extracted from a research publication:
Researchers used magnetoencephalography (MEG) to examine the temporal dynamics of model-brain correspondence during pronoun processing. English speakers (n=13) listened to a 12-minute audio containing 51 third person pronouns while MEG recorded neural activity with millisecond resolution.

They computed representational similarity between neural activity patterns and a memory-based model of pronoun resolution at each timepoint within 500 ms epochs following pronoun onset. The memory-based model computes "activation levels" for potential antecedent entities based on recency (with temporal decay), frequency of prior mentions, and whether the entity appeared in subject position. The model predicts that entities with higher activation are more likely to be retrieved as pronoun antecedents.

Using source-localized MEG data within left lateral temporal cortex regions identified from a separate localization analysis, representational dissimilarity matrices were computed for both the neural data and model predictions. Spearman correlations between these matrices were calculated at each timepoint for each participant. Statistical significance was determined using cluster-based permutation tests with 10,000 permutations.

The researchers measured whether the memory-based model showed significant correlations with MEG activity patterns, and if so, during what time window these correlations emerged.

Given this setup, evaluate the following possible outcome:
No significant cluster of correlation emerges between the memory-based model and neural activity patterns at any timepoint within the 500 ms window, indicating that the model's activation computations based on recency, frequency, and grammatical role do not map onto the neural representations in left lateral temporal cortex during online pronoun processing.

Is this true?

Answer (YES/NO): NO